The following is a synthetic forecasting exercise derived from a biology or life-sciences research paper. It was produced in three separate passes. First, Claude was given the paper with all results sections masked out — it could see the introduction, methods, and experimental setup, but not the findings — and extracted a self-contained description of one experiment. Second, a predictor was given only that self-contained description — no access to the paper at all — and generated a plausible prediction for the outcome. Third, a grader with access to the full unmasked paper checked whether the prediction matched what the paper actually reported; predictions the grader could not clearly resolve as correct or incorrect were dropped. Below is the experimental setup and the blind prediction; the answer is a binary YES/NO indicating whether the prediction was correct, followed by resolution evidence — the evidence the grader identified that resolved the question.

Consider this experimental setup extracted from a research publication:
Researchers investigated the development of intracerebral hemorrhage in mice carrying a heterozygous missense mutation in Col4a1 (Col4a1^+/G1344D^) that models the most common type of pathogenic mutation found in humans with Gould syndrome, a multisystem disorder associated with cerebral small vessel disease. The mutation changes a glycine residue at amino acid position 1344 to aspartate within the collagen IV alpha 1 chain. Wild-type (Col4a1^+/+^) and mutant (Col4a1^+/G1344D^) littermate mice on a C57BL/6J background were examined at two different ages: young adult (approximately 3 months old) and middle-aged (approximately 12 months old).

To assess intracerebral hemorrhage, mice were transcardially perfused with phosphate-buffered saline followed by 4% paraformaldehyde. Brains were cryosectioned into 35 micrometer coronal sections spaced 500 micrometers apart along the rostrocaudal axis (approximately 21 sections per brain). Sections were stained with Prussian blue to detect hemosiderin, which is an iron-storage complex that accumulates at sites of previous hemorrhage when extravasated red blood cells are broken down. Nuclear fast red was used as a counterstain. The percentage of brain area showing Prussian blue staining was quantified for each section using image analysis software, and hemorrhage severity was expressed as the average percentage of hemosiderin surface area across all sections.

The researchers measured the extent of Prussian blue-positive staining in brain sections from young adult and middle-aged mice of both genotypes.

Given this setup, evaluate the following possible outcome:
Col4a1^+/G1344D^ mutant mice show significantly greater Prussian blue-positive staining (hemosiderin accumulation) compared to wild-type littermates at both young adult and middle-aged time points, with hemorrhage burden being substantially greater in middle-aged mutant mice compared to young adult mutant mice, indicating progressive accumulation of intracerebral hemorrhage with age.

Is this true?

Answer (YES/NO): YES